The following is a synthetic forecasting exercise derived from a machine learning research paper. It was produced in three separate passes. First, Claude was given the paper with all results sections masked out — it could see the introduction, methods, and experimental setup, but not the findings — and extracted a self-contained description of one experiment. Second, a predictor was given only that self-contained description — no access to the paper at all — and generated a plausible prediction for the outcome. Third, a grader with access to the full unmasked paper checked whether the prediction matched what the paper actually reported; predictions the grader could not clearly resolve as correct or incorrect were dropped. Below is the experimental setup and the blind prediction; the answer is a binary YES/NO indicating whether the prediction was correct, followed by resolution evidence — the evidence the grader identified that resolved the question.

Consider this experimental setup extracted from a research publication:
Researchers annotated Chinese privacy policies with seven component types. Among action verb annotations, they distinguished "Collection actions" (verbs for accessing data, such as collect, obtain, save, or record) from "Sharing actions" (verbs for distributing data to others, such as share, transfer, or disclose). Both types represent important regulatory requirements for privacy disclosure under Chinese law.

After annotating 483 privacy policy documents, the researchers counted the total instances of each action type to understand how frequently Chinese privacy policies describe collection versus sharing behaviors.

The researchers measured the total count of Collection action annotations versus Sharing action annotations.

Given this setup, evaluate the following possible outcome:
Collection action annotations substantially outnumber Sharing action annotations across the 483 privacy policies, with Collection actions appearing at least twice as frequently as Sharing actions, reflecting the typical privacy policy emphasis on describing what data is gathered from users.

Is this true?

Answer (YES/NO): NO